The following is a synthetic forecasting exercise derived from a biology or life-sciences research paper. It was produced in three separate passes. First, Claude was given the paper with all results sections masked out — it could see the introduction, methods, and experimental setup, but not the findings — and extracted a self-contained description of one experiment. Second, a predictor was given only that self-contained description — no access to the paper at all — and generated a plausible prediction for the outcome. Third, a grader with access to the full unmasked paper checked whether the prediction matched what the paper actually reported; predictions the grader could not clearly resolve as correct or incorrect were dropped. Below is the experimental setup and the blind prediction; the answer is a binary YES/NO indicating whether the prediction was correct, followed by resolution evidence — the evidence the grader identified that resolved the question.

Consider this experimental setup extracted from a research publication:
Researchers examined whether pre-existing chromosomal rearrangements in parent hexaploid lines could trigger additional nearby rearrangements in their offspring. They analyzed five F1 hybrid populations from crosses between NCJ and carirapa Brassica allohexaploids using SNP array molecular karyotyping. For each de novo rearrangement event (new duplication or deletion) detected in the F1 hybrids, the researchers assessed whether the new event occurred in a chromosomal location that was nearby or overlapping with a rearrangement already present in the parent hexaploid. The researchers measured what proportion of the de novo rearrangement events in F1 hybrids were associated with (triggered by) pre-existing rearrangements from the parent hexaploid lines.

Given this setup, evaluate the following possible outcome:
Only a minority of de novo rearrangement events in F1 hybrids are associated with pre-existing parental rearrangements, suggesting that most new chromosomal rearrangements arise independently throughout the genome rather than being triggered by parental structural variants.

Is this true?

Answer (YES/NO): YES